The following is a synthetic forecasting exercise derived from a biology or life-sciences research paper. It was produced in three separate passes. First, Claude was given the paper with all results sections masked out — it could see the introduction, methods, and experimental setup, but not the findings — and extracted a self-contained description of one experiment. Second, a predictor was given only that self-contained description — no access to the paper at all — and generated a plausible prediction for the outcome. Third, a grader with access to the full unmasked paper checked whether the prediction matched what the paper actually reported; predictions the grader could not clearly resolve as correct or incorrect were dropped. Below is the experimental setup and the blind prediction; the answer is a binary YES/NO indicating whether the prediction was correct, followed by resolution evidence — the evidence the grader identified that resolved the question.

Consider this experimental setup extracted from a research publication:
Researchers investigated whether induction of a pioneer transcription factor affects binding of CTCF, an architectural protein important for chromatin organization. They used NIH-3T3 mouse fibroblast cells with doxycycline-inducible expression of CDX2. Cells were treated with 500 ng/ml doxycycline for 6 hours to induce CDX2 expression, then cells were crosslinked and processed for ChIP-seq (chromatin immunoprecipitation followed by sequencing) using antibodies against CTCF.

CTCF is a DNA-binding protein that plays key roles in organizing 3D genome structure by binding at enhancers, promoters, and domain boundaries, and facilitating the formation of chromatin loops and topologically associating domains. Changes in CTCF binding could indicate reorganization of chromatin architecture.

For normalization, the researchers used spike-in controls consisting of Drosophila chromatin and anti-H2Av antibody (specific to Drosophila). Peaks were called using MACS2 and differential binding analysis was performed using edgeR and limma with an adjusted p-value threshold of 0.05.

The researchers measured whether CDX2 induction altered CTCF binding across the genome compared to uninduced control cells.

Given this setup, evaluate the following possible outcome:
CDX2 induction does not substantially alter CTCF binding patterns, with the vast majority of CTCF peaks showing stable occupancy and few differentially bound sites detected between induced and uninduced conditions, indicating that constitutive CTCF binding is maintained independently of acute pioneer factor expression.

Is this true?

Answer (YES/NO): YES